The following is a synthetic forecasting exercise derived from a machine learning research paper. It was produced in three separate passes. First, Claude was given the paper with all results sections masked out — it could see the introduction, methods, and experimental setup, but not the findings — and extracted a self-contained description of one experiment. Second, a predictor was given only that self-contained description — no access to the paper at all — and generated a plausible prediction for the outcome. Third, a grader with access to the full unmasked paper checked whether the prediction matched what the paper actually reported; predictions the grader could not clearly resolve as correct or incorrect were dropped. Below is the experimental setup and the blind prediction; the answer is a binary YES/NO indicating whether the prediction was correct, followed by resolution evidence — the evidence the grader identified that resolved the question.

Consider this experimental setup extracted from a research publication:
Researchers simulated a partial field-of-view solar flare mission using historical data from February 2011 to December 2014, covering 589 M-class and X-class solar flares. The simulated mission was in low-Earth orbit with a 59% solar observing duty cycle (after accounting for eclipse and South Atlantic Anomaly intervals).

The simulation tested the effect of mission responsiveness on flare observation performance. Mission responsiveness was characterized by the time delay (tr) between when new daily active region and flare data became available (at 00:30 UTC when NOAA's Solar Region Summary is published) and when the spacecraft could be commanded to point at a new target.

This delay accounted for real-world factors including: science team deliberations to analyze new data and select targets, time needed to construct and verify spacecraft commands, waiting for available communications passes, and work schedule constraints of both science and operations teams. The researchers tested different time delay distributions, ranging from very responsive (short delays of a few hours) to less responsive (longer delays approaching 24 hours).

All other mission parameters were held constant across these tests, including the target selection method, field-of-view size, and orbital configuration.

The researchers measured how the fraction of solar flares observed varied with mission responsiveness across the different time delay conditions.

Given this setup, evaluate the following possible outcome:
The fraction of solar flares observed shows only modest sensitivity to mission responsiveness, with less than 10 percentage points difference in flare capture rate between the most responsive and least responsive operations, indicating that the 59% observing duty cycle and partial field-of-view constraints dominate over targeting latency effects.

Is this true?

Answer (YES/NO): NO